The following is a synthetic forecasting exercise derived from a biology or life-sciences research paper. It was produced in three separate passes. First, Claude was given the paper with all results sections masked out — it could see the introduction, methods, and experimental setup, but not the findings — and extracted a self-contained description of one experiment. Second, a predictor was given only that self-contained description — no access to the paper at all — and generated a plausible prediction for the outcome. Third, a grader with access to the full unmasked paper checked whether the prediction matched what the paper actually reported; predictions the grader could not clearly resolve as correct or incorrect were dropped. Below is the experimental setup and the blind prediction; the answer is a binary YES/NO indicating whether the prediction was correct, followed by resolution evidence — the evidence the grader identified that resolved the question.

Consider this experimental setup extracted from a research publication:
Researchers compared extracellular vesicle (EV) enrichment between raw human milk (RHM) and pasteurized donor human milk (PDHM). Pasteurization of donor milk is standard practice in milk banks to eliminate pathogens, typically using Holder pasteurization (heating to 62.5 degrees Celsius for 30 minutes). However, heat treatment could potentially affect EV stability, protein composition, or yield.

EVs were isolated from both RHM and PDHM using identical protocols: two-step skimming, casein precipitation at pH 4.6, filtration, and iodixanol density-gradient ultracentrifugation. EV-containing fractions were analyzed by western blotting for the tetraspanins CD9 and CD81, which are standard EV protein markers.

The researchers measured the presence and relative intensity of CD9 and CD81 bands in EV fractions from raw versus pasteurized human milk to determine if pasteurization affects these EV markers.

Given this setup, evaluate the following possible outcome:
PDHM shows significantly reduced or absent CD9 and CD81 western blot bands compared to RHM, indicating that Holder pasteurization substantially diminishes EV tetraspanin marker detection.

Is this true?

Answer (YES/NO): YES